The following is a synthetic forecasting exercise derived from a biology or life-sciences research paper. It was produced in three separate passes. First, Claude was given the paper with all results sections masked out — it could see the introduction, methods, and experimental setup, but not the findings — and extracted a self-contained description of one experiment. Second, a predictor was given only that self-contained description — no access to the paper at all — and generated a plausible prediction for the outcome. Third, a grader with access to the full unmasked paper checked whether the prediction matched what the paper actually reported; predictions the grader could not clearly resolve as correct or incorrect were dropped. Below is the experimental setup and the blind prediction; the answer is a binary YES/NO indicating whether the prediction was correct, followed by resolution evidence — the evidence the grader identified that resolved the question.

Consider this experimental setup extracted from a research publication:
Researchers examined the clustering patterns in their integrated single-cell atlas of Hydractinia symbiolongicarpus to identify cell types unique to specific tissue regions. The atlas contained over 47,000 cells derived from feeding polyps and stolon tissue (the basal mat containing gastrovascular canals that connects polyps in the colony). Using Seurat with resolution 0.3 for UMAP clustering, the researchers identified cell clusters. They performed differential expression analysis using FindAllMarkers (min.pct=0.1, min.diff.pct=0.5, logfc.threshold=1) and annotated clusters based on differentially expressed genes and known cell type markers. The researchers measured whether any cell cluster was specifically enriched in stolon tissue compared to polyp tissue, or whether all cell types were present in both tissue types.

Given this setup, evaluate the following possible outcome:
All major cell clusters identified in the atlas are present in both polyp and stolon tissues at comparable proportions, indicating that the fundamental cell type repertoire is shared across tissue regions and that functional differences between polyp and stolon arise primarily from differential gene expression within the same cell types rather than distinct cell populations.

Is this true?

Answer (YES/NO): NO